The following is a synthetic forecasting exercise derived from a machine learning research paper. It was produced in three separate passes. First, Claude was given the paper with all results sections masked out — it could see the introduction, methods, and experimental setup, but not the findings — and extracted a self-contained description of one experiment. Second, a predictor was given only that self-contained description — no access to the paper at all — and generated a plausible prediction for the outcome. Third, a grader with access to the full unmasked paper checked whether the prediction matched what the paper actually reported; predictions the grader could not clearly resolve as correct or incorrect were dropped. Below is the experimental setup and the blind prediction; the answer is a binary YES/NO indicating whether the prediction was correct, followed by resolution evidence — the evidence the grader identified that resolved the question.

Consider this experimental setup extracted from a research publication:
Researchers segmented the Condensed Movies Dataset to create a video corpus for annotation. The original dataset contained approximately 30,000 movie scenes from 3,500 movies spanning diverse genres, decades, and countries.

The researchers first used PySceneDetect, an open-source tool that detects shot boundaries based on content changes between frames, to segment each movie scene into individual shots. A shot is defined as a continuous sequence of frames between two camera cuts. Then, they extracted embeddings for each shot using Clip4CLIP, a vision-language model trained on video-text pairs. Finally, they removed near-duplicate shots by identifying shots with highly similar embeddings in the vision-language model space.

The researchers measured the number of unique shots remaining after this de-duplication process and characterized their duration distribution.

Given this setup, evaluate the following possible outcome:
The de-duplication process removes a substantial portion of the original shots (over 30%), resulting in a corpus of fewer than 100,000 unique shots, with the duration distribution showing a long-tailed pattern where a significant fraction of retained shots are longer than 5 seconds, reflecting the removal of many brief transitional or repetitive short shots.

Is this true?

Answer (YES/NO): NO